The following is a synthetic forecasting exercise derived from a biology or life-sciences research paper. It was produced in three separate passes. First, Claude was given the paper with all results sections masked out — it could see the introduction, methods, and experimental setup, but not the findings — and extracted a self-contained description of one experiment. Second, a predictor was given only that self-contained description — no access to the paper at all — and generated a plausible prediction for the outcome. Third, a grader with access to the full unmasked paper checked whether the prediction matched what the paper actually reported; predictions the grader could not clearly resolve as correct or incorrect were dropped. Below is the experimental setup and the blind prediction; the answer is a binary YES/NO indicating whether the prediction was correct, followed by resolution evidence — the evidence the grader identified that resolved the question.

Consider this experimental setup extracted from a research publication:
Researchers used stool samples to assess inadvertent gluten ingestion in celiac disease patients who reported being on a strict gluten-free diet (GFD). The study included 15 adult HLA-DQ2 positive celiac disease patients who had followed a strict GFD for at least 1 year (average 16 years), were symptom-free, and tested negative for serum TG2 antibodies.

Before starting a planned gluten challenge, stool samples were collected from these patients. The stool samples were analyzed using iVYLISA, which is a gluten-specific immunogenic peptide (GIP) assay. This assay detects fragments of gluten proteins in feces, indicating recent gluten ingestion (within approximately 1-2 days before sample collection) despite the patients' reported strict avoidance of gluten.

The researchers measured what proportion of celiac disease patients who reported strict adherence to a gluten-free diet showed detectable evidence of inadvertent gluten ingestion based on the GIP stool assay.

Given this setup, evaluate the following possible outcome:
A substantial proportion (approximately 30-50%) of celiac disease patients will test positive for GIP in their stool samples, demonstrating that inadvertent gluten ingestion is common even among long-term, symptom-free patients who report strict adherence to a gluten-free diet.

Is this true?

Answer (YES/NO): NO